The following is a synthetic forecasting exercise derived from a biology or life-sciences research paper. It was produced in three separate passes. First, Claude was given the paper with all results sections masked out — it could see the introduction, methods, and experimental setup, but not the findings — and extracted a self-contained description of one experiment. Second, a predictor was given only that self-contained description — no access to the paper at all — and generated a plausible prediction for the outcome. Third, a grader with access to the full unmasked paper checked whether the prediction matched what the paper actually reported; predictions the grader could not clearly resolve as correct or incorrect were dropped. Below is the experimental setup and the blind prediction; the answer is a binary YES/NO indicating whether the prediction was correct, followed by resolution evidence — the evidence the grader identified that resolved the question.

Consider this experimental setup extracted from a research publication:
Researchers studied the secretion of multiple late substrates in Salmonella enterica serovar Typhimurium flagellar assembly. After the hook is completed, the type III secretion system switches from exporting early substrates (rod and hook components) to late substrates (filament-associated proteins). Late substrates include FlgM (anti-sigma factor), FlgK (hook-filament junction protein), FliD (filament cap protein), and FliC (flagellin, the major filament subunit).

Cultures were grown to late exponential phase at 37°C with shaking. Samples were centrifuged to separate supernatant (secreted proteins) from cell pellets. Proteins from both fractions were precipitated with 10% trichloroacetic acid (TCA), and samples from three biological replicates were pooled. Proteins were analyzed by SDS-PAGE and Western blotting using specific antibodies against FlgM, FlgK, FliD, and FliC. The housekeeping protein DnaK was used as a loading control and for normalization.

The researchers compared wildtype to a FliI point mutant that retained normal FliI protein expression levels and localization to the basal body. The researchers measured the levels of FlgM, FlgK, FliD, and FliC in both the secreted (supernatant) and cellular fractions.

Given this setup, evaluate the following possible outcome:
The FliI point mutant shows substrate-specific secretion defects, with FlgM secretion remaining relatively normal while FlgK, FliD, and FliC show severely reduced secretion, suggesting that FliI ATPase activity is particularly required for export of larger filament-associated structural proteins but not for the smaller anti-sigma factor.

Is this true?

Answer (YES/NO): NO